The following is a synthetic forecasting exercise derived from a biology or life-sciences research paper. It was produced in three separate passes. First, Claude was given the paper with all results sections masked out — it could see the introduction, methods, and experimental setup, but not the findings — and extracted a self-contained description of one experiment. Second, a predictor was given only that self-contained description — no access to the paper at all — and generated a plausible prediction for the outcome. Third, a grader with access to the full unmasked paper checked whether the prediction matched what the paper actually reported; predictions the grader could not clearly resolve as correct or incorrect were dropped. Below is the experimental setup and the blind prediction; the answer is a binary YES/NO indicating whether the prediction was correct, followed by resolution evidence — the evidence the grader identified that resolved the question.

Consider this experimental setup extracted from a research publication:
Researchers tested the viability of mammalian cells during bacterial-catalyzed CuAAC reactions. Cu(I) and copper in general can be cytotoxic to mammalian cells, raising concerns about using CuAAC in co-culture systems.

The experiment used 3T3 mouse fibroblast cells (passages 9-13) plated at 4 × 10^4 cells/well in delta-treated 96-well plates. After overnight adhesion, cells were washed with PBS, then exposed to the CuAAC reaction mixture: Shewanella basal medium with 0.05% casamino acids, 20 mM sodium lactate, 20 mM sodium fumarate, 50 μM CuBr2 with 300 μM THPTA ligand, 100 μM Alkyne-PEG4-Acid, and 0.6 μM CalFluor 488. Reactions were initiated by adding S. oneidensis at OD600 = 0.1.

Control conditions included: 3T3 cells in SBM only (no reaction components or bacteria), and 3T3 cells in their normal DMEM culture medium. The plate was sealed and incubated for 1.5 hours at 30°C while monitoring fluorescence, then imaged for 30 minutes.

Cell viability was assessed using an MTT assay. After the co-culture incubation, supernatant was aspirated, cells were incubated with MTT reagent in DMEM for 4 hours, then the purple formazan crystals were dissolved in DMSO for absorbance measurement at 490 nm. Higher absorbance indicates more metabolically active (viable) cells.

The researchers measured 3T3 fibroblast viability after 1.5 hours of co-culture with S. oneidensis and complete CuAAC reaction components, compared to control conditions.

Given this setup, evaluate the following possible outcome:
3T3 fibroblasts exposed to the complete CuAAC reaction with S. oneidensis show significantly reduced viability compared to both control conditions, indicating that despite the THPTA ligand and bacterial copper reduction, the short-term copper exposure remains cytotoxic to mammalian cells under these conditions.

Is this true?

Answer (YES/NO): NO